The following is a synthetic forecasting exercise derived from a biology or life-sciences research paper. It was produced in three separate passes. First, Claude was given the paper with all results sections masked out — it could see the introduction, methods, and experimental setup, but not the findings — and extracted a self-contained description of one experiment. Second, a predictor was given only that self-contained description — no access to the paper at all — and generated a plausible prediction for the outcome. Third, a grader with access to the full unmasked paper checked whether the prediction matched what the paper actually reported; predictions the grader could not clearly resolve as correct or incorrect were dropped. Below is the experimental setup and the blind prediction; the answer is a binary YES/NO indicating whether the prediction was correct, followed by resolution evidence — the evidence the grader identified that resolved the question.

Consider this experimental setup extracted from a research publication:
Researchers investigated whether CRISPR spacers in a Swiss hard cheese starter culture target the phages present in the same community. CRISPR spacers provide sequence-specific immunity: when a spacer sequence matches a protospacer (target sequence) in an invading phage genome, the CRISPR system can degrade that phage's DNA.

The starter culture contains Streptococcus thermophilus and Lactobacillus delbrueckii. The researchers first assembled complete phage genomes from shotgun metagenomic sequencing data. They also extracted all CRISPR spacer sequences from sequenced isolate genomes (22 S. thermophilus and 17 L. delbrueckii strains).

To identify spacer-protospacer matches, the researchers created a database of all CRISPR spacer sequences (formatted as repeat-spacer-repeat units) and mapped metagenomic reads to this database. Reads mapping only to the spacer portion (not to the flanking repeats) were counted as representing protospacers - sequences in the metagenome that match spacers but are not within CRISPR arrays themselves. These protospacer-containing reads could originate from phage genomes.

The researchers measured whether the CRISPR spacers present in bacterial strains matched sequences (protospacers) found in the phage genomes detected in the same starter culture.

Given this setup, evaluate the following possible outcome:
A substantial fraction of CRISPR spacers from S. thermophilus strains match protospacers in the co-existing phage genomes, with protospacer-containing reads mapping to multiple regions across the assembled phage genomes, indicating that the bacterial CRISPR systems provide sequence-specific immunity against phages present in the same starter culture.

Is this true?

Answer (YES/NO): NO